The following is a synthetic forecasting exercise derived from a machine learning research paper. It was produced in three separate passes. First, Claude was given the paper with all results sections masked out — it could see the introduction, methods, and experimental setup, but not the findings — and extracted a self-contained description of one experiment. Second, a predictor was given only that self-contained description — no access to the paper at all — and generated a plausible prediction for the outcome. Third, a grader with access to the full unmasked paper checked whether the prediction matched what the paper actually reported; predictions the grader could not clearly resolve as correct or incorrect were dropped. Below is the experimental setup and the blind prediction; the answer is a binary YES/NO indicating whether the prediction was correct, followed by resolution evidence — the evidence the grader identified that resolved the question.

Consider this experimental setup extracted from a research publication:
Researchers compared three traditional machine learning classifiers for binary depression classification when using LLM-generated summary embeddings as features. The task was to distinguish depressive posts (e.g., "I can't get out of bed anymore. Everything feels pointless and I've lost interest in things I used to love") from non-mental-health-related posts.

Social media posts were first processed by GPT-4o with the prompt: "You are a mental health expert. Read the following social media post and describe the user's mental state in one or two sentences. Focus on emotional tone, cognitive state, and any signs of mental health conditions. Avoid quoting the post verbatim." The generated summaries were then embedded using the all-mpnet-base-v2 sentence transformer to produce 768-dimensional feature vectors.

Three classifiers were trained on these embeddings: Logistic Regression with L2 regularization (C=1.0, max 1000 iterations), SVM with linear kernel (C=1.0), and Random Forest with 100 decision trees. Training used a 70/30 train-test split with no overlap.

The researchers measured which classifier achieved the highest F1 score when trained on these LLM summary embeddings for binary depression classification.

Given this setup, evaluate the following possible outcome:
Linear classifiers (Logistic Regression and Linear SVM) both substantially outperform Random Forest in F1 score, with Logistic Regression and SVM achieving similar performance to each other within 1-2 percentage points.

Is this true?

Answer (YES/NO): NO